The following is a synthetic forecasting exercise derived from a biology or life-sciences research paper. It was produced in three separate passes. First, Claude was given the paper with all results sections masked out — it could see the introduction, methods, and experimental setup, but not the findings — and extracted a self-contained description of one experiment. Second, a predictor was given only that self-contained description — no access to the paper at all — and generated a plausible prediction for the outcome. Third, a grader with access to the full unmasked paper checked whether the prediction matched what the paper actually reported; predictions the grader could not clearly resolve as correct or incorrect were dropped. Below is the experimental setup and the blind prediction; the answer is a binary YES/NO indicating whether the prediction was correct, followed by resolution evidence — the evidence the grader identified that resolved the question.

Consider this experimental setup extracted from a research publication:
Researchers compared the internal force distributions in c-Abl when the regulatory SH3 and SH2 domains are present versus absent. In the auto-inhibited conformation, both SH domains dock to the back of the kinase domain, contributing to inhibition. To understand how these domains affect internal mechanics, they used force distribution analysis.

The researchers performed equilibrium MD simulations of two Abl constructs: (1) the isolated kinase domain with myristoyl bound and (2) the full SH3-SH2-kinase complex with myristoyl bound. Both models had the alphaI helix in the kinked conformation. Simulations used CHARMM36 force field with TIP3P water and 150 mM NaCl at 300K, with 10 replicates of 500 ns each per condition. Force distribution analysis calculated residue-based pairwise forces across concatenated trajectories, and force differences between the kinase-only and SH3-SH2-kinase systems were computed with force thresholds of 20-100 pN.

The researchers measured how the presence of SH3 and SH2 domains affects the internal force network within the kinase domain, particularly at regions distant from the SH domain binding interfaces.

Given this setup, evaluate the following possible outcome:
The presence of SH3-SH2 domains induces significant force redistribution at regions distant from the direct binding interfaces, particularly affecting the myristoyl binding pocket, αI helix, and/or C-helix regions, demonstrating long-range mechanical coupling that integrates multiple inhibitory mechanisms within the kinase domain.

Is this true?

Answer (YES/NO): YES